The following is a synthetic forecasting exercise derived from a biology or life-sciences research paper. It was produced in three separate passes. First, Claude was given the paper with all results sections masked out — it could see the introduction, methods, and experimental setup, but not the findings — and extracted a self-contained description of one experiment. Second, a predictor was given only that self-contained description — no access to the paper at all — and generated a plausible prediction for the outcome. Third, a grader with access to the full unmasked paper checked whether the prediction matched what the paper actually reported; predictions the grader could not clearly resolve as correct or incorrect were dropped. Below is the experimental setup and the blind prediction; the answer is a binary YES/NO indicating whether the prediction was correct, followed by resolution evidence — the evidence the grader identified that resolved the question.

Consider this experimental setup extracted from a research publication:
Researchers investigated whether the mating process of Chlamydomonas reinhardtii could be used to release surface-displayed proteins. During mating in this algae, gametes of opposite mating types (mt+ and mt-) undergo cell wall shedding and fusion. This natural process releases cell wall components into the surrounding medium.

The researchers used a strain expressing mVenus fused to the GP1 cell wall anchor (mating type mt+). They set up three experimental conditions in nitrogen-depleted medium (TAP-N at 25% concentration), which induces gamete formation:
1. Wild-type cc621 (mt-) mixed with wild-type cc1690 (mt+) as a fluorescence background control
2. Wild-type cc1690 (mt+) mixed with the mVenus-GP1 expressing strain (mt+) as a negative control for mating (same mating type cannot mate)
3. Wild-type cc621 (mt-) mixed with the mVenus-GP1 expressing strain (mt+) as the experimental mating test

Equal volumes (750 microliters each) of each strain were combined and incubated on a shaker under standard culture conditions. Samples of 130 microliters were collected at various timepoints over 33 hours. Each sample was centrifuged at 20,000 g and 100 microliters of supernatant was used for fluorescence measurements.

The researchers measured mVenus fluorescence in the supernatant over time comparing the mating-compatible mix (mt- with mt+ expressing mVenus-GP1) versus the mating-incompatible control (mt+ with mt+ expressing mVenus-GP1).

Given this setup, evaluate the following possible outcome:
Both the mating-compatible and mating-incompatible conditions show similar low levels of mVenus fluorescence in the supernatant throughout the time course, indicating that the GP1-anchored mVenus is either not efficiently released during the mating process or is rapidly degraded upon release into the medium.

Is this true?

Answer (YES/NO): NO